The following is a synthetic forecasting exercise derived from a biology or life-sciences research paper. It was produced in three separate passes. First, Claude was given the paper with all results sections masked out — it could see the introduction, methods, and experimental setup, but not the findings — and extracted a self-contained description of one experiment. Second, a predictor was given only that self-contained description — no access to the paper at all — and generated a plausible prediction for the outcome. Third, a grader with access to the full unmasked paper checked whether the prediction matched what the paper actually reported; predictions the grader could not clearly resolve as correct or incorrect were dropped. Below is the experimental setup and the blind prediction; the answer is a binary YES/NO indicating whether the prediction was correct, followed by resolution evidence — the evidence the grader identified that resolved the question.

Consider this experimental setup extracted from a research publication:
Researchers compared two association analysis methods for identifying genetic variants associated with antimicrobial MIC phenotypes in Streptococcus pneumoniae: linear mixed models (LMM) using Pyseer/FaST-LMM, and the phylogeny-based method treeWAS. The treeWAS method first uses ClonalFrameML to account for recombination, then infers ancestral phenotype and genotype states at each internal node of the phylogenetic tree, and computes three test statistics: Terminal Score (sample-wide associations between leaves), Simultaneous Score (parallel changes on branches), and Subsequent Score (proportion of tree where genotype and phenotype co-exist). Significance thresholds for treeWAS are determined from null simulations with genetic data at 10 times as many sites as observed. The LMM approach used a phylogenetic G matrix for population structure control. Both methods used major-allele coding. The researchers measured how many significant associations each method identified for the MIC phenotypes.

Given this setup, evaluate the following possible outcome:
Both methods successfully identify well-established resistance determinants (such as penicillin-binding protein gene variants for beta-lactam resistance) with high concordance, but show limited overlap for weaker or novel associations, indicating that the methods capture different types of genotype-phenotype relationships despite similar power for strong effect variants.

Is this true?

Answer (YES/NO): NO